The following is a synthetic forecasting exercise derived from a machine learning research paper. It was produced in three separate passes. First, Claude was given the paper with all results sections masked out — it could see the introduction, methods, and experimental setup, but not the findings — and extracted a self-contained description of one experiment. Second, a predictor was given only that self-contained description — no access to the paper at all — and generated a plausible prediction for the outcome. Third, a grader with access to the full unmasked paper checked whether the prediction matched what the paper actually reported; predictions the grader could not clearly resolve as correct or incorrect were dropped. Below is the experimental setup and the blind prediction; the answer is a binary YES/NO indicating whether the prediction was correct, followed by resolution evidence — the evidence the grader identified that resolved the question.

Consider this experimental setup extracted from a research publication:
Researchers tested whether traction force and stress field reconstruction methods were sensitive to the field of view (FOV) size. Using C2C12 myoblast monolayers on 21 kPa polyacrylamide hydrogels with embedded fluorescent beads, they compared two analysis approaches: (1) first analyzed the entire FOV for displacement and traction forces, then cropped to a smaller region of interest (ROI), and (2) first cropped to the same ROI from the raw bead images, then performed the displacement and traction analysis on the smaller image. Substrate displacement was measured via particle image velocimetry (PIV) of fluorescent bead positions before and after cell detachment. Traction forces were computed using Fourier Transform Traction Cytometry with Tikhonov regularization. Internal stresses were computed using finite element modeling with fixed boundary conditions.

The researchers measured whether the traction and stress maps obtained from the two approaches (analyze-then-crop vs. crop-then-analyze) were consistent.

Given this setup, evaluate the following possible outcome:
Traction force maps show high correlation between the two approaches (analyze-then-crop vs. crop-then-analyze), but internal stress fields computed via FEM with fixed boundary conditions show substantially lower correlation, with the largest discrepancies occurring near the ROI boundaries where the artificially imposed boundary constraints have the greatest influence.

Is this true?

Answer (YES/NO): NO